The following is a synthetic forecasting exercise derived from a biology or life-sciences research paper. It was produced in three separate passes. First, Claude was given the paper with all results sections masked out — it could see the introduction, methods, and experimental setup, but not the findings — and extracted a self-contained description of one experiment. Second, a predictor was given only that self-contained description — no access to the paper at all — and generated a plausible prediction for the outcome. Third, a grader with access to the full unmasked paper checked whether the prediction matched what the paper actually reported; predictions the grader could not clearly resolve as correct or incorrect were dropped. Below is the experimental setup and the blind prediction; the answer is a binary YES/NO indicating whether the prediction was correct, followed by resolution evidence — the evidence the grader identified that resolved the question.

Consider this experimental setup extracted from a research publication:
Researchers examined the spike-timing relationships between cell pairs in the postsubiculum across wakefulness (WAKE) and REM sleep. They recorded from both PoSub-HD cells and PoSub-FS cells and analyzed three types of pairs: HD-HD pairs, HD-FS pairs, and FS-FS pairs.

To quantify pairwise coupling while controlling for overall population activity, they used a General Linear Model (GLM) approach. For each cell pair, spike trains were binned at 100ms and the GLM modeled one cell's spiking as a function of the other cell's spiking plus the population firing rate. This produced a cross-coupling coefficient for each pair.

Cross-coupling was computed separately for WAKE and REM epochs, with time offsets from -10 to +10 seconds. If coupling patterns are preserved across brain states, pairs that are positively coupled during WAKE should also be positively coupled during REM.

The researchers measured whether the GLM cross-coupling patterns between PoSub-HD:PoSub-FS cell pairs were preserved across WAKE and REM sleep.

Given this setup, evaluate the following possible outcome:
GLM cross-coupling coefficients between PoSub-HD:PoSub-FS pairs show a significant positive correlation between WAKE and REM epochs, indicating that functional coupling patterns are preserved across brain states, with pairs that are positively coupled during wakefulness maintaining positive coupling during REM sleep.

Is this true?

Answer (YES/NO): YES